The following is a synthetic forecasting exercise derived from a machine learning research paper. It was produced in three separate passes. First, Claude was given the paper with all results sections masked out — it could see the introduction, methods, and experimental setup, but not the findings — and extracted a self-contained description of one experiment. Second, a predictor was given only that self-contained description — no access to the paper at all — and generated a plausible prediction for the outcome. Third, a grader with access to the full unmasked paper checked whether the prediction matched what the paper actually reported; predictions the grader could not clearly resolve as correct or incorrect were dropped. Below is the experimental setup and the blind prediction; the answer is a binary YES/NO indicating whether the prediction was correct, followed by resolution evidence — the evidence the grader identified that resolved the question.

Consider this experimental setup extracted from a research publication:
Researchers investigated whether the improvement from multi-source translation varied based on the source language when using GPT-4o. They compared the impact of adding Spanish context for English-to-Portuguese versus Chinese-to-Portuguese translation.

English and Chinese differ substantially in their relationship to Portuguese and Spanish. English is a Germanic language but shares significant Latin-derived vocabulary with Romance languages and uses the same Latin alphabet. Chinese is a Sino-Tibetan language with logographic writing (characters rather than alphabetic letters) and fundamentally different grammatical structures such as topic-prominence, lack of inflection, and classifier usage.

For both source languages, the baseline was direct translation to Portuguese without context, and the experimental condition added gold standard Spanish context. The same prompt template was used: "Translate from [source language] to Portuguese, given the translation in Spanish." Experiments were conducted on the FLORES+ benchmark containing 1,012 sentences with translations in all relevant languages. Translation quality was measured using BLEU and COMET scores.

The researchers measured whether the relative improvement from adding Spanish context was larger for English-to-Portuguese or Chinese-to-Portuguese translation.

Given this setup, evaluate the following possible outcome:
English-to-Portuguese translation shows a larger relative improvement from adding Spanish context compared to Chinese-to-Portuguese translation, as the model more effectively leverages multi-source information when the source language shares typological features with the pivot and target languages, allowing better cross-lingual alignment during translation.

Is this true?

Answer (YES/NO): NO